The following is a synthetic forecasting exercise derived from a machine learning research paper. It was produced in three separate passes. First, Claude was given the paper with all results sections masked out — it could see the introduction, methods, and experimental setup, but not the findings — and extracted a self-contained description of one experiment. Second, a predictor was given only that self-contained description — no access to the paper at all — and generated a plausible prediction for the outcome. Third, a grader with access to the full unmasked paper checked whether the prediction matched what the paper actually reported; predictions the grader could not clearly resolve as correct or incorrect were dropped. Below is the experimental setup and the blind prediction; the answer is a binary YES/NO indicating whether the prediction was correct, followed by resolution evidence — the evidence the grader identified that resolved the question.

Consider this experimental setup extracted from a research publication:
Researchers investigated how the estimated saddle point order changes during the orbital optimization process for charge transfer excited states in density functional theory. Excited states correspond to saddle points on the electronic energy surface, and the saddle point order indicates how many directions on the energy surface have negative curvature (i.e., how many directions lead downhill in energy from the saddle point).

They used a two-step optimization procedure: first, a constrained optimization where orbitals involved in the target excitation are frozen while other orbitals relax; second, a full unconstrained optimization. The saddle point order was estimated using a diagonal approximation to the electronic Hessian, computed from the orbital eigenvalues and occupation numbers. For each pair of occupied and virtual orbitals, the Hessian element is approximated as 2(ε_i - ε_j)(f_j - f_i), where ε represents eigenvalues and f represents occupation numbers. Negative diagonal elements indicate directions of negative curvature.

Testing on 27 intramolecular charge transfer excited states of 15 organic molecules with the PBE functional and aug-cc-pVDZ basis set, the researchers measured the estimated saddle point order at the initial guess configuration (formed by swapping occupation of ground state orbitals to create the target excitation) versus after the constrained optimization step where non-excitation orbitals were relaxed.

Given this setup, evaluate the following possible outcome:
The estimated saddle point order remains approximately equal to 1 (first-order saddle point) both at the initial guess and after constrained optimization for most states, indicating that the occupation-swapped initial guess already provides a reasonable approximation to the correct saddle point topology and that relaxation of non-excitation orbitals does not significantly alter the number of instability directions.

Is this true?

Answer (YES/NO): NO